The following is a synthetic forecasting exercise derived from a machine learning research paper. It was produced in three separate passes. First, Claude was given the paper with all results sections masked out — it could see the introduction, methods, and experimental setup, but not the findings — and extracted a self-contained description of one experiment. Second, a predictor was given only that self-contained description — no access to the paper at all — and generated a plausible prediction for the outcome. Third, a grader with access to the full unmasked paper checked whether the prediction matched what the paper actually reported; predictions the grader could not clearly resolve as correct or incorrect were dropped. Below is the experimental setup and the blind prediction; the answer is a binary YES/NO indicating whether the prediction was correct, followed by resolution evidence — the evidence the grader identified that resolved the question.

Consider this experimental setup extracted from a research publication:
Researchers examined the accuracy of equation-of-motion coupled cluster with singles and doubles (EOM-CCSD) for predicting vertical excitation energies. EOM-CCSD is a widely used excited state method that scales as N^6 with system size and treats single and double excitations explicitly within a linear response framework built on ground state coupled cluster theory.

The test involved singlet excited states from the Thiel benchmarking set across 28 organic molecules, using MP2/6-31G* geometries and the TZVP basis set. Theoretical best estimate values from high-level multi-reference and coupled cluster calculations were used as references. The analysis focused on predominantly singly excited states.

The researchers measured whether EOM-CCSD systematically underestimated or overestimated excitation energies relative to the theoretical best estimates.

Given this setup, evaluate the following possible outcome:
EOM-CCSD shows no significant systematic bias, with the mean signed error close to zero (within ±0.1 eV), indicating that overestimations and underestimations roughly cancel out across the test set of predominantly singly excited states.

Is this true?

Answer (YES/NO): NO